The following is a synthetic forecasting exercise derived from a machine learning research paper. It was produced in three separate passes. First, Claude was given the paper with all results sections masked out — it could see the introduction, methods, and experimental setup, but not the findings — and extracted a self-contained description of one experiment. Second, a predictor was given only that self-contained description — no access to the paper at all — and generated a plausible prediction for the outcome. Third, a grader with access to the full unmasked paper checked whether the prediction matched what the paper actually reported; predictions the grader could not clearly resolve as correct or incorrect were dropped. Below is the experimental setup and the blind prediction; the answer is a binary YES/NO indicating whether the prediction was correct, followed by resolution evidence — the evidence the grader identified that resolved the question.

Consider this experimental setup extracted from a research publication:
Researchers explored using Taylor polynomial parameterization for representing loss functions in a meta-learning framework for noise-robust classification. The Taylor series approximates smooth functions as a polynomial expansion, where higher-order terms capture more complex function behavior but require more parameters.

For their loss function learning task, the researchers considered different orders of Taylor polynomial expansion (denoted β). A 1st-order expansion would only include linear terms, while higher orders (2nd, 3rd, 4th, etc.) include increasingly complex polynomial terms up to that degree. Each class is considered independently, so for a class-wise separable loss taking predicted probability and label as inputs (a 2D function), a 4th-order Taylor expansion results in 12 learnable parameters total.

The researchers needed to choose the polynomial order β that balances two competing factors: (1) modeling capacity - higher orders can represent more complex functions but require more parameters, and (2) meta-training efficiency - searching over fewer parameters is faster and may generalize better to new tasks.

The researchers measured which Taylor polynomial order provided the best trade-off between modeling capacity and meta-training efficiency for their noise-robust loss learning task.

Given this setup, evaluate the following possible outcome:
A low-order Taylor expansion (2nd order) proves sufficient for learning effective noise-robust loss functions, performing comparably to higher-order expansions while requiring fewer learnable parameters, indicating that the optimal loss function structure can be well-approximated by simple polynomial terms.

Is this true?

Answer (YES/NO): NO